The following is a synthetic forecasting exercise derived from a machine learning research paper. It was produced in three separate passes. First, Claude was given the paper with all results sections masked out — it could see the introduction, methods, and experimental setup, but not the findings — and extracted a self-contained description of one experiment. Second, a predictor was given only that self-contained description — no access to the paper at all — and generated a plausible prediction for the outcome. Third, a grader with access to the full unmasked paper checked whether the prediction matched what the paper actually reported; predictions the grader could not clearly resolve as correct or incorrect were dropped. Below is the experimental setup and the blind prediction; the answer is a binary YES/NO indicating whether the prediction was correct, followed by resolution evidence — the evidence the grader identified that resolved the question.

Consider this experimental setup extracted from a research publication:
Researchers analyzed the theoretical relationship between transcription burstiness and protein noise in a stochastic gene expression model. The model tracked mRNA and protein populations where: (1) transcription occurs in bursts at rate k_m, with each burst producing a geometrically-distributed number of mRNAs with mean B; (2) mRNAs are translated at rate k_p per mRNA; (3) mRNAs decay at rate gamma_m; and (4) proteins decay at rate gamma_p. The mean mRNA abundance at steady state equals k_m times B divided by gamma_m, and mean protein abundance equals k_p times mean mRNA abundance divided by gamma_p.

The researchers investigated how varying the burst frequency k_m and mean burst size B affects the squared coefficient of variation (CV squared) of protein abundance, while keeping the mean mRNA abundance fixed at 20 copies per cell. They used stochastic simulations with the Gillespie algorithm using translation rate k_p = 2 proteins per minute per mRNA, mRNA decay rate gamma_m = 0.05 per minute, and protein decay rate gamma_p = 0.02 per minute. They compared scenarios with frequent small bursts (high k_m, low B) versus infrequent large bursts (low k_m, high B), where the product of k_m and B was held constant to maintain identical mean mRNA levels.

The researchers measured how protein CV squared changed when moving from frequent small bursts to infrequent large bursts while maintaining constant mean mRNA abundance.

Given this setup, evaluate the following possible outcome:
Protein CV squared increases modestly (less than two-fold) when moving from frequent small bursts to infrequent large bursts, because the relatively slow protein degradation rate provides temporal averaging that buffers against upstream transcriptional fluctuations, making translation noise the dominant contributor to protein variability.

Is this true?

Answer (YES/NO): NO